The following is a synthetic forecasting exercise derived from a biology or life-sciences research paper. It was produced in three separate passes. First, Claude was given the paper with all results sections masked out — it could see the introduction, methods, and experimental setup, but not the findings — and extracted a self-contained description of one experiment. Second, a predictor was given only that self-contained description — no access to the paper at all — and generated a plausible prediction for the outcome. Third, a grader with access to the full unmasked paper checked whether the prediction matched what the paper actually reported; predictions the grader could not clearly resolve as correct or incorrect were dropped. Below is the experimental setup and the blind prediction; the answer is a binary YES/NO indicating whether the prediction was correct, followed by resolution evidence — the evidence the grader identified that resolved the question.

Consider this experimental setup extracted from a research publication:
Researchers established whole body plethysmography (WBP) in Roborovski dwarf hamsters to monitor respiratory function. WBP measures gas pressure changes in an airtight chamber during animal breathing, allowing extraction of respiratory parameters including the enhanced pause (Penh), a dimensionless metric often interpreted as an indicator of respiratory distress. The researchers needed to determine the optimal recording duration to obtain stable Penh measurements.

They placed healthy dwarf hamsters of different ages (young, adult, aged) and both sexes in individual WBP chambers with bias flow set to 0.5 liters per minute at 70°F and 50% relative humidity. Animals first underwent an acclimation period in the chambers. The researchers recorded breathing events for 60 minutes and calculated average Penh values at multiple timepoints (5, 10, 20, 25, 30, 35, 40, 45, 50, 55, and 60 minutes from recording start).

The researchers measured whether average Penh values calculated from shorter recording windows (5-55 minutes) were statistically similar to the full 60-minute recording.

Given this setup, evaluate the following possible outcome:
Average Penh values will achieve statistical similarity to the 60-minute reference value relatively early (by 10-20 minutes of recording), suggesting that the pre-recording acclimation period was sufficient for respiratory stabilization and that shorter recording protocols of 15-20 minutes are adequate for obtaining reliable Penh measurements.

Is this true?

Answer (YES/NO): NO